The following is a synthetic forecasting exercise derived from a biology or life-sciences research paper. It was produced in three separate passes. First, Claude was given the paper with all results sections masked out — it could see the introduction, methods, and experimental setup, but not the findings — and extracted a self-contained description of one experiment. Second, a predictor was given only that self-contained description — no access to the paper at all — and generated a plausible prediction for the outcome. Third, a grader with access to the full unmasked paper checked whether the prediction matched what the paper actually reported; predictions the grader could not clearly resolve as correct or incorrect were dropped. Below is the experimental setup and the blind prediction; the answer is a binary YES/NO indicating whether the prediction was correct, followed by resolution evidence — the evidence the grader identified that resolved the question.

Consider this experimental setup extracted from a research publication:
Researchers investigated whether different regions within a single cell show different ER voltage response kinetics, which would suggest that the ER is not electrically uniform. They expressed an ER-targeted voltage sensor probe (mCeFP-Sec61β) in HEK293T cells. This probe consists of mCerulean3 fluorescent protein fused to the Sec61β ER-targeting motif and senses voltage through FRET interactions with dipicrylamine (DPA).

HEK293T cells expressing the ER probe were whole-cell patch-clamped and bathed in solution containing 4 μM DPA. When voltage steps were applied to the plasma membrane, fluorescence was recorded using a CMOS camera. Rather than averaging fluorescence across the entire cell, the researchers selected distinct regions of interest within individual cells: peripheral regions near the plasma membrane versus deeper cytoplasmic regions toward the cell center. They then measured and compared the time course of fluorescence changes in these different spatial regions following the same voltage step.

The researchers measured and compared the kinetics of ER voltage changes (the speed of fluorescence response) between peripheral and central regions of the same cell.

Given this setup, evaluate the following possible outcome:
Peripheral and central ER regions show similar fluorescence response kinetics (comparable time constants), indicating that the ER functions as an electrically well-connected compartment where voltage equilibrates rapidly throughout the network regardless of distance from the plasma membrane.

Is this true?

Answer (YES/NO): NO